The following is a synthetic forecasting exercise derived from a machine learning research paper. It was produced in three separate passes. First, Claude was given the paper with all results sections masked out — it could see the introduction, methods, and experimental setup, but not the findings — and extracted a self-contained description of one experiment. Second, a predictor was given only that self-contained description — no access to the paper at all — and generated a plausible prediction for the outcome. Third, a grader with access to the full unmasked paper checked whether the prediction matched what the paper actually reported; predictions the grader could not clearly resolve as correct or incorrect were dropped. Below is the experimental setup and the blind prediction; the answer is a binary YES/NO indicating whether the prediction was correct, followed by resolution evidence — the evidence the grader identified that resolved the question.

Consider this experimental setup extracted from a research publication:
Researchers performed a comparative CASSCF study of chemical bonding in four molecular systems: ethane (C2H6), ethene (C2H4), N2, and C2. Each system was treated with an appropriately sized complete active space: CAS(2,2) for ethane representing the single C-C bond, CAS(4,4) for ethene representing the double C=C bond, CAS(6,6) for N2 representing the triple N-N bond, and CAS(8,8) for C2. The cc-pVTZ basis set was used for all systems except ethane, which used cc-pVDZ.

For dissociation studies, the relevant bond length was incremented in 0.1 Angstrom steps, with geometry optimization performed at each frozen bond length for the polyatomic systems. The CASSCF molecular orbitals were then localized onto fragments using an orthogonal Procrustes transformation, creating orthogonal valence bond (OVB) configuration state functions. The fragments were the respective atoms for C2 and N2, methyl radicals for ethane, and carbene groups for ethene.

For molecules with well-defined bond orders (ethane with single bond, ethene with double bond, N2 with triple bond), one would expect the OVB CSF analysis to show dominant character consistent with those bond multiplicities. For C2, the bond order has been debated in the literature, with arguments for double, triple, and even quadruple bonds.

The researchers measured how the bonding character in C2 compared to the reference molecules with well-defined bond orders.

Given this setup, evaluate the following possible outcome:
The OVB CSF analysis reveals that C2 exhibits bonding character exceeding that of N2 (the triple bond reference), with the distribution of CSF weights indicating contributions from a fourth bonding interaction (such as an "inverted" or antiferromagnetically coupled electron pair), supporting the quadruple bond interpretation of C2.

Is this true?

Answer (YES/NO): NO